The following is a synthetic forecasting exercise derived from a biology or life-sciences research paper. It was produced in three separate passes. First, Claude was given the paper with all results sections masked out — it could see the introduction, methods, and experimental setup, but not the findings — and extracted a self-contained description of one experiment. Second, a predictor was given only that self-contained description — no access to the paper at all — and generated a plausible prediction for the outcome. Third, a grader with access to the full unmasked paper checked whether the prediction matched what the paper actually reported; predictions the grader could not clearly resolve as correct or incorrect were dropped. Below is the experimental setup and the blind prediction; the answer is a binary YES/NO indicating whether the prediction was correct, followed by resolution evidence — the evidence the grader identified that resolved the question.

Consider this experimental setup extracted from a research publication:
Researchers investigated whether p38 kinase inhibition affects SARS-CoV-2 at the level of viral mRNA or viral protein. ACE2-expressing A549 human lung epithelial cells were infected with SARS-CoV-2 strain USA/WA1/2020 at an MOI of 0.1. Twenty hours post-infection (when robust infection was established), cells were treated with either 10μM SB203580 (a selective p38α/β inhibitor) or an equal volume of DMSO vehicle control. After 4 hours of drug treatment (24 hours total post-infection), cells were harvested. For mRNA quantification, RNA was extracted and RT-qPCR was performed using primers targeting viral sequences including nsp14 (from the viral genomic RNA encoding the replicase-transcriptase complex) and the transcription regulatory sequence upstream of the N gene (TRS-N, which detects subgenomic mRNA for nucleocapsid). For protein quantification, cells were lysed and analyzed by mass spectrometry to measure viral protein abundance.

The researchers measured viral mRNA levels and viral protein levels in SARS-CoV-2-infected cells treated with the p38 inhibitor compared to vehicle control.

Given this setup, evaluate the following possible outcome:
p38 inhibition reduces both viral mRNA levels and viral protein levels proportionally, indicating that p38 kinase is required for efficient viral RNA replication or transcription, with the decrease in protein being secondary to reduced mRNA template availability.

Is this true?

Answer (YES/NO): NO